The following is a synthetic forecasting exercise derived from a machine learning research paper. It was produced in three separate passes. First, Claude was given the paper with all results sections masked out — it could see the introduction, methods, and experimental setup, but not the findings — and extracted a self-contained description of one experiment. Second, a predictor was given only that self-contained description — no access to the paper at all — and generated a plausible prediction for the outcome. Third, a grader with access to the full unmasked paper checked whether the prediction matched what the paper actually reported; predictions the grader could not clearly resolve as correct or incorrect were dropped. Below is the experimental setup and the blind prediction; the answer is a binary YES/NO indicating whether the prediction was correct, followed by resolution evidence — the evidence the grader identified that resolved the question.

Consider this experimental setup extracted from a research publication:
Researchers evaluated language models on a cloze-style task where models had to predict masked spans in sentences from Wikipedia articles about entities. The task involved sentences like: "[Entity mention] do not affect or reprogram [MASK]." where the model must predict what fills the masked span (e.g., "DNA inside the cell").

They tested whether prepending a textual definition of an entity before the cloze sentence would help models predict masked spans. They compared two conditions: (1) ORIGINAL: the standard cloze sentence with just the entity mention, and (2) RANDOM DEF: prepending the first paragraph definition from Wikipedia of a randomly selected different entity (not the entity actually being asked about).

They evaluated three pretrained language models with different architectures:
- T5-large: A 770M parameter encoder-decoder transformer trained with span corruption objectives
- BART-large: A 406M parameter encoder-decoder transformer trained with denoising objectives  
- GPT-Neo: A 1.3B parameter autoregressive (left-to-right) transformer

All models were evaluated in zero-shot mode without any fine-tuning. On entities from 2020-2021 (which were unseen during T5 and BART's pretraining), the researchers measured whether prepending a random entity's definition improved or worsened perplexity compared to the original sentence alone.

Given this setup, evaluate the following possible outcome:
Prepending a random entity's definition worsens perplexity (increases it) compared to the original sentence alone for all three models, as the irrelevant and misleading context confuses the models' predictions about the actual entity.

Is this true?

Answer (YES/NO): NO